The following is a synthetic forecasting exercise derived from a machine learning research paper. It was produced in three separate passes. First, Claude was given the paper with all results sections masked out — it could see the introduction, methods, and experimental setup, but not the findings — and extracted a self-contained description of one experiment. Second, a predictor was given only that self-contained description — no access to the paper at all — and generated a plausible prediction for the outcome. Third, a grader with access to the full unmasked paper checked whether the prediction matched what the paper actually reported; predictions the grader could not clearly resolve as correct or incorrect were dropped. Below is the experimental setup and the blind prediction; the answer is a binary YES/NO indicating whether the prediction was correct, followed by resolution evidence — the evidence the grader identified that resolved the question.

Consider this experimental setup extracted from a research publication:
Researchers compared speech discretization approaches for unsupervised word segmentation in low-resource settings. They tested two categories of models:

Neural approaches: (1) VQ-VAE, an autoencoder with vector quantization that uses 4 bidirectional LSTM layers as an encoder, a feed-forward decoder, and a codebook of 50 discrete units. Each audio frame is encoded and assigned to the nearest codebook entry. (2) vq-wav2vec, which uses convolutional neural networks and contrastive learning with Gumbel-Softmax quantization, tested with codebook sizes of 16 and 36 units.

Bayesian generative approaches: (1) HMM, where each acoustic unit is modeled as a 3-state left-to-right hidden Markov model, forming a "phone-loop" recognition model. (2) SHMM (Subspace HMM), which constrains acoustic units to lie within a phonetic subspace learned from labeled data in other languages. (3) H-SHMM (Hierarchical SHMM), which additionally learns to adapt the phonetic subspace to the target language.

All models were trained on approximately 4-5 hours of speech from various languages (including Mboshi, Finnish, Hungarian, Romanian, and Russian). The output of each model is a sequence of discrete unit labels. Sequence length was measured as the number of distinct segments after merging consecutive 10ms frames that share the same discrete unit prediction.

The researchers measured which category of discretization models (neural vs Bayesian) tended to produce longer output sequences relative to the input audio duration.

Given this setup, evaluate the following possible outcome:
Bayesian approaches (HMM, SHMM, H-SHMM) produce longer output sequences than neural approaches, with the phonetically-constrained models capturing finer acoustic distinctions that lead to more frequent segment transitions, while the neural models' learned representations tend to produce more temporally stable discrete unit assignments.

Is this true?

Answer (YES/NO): NO